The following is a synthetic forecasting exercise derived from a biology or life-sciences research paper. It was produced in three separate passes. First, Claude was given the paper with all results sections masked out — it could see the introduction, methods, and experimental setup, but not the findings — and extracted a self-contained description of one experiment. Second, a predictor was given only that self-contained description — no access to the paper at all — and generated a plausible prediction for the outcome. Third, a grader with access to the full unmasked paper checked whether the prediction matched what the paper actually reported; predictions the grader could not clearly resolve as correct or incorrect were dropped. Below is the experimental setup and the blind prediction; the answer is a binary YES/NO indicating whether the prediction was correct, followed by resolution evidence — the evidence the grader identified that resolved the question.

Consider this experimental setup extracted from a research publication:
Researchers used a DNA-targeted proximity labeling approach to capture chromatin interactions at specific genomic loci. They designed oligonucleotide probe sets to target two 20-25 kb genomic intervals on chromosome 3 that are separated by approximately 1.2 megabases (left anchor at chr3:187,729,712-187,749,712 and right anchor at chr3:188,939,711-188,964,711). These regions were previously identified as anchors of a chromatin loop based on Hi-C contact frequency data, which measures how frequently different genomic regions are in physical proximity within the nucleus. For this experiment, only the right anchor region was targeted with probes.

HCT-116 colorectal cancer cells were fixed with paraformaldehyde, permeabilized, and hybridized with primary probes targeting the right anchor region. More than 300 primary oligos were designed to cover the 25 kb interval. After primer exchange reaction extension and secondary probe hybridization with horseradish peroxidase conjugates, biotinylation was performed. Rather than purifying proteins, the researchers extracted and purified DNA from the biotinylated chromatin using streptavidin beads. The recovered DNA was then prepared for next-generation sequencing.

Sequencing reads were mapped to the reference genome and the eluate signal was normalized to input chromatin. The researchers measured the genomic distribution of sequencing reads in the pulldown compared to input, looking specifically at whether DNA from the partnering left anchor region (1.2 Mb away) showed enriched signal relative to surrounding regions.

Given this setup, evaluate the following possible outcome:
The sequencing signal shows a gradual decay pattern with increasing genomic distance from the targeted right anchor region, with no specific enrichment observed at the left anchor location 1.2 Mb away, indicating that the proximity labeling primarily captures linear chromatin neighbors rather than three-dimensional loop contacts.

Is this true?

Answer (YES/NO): NO